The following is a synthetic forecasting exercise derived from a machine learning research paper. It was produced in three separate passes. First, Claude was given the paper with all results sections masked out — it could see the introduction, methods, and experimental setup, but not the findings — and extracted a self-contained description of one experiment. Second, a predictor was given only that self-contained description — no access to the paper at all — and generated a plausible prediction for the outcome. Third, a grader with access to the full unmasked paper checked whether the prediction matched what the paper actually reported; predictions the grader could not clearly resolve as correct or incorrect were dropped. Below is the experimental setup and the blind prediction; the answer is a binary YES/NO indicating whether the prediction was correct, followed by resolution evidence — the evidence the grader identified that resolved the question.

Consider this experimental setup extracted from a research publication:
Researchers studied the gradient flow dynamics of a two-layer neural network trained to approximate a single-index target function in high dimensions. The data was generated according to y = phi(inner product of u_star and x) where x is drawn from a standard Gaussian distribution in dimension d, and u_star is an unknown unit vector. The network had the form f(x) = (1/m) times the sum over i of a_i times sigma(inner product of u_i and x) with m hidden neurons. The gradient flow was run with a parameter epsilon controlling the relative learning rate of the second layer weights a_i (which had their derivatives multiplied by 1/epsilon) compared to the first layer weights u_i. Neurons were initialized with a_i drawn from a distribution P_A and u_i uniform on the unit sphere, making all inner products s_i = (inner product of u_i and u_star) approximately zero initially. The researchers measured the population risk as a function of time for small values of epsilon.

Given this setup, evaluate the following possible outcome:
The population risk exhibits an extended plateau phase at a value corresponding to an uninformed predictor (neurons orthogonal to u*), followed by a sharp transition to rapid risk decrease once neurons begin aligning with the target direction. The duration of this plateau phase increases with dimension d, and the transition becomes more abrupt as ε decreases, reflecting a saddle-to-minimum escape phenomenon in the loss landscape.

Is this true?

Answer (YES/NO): NO